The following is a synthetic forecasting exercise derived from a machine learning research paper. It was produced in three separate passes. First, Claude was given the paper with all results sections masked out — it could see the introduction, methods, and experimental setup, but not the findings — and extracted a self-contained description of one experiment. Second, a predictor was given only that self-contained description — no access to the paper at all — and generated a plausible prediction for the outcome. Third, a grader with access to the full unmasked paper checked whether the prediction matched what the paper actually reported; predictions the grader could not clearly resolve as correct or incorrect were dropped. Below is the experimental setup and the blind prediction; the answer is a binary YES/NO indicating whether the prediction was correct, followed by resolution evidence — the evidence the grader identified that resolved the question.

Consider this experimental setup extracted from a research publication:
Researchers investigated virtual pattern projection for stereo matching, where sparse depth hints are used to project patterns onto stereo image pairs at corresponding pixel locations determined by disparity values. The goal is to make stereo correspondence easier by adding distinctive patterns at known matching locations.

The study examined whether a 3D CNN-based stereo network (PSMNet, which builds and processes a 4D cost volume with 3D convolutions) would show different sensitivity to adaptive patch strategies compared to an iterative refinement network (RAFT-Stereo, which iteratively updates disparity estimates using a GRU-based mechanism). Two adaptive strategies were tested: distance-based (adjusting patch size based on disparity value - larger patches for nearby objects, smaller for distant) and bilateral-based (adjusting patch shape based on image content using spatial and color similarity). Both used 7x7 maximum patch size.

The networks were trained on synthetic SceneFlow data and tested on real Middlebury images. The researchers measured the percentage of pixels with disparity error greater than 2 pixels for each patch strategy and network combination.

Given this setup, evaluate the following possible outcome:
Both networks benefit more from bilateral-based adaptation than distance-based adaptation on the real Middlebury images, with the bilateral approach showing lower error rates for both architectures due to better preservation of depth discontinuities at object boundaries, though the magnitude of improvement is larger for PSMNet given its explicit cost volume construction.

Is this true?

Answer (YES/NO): NO